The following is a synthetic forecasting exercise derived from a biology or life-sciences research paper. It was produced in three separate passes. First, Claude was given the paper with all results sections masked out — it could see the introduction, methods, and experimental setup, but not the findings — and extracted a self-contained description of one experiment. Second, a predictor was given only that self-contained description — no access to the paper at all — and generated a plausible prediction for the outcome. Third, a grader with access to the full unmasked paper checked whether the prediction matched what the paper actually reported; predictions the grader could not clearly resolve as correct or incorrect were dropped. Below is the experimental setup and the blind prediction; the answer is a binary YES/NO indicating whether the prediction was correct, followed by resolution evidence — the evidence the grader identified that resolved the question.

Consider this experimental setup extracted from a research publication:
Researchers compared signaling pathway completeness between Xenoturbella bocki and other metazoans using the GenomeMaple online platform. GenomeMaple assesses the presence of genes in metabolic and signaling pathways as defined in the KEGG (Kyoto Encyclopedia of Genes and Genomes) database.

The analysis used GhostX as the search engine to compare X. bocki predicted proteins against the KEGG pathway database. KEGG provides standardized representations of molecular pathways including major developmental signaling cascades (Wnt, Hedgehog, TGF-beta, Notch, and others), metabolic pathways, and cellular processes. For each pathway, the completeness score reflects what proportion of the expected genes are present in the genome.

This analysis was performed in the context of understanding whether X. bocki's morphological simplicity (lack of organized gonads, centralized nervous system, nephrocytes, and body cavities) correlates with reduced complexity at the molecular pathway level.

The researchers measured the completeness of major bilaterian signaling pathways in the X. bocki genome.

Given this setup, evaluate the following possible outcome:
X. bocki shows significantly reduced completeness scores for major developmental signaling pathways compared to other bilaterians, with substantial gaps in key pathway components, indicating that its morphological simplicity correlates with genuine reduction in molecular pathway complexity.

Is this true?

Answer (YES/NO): NO